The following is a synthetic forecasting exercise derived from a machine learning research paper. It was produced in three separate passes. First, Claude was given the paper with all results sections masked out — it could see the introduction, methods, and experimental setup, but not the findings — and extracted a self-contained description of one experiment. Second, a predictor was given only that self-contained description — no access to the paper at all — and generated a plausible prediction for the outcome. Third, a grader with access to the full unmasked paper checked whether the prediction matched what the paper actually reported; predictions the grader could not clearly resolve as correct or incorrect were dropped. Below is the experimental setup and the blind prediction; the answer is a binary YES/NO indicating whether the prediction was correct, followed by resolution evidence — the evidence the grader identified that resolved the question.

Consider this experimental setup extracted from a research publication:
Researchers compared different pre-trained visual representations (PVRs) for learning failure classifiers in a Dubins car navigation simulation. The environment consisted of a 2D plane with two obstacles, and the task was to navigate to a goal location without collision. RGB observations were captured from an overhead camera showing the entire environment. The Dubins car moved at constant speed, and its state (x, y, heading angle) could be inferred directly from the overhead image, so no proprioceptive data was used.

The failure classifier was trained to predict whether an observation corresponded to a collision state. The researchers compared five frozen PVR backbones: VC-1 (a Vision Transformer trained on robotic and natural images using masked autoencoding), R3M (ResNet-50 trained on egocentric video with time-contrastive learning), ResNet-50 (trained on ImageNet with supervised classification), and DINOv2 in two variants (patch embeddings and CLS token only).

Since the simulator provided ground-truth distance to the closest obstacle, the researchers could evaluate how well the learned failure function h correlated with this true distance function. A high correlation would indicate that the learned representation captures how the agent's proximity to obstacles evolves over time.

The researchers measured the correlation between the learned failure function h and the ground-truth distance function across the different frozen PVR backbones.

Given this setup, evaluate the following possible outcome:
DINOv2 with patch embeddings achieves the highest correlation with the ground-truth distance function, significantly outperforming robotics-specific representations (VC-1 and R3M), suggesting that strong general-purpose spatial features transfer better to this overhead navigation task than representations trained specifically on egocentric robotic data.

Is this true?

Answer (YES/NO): NO